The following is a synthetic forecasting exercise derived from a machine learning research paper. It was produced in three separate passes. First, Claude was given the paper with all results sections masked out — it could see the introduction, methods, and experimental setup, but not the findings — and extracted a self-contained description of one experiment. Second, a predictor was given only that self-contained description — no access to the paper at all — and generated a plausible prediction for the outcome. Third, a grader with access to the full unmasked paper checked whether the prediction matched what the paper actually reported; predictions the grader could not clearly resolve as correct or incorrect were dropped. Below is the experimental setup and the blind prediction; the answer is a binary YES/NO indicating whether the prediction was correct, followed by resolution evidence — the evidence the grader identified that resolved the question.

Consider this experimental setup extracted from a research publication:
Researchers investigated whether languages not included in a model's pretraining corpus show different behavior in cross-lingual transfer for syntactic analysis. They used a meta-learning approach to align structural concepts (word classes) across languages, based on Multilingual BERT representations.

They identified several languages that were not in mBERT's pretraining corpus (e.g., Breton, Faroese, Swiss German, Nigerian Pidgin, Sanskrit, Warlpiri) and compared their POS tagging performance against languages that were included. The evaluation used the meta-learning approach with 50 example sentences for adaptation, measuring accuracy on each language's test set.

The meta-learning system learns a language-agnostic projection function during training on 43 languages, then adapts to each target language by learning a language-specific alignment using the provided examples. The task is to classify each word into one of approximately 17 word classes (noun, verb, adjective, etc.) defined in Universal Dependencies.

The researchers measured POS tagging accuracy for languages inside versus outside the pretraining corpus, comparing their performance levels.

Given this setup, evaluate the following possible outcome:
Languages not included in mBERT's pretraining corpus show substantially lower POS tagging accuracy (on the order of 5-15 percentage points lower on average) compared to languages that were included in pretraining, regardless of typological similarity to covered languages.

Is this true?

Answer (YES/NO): NO